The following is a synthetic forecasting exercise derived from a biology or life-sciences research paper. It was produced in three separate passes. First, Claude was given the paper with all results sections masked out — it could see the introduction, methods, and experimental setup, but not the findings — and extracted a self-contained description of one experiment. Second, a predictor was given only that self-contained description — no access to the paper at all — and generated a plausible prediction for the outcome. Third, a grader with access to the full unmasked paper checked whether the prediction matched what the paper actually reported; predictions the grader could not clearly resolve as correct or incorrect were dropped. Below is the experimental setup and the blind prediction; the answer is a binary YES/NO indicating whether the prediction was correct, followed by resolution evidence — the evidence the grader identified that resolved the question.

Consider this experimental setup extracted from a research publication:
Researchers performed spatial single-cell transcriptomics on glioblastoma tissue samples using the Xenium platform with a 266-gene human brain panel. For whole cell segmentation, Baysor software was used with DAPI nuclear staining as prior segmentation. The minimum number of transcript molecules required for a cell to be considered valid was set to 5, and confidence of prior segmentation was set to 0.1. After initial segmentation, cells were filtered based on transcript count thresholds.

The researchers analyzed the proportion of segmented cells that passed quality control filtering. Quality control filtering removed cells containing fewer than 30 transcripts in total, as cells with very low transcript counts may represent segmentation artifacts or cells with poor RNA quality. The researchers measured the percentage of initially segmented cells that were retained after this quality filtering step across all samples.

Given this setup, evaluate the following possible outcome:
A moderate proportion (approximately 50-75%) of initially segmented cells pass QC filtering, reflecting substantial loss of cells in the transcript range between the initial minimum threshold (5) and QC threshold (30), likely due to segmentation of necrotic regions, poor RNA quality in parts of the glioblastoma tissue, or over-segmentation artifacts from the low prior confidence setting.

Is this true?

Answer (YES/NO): NO